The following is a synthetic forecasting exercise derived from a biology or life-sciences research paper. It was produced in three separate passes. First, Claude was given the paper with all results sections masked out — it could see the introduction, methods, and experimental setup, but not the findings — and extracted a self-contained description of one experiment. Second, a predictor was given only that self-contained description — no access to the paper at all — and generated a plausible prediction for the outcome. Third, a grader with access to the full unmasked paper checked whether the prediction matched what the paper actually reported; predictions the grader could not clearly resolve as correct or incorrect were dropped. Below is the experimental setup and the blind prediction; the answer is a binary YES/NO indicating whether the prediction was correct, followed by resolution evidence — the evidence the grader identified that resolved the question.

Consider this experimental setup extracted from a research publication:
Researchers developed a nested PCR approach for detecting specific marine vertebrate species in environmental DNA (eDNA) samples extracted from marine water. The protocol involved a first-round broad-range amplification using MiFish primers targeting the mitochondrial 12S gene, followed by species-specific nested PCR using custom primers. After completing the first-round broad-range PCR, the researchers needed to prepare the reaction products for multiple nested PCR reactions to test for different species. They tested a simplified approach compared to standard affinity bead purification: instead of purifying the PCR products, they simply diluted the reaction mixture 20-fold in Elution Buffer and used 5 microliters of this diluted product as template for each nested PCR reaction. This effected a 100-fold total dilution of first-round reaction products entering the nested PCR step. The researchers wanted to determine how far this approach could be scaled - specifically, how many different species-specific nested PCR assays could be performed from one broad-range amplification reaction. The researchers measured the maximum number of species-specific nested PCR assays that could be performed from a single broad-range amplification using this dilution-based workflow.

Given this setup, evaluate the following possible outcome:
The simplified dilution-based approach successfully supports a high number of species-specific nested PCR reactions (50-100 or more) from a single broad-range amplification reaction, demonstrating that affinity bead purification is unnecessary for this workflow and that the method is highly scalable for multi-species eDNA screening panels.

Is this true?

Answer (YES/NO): YES